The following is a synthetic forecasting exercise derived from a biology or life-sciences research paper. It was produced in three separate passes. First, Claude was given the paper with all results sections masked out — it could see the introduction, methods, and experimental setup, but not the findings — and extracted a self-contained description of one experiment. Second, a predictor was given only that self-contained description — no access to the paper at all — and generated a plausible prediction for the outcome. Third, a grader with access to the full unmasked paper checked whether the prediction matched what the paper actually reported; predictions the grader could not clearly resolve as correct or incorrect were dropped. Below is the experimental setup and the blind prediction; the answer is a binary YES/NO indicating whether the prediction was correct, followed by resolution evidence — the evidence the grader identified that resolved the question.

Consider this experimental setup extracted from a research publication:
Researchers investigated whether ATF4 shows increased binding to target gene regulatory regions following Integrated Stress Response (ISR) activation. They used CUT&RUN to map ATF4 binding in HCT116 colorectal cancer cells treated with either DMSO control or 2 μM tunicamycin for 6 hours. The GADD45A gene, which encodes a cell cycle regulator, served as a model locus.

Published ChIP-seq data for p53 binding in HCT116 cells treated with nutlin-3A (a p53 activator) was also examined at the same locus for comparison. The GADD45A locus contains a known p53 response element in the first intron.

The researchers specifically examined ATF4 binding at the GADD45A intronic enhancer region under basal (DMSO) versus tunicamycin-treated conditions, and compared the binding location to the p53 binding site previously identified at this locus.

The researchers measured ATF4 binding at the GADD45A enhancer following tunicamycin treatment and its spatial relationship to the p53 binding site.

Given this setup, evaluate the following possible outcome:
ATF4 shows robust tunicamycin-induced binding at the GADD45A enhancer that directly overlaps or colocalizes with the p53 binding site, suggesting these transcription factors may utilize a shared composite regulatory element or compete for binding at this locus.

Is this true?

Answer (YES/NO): YES